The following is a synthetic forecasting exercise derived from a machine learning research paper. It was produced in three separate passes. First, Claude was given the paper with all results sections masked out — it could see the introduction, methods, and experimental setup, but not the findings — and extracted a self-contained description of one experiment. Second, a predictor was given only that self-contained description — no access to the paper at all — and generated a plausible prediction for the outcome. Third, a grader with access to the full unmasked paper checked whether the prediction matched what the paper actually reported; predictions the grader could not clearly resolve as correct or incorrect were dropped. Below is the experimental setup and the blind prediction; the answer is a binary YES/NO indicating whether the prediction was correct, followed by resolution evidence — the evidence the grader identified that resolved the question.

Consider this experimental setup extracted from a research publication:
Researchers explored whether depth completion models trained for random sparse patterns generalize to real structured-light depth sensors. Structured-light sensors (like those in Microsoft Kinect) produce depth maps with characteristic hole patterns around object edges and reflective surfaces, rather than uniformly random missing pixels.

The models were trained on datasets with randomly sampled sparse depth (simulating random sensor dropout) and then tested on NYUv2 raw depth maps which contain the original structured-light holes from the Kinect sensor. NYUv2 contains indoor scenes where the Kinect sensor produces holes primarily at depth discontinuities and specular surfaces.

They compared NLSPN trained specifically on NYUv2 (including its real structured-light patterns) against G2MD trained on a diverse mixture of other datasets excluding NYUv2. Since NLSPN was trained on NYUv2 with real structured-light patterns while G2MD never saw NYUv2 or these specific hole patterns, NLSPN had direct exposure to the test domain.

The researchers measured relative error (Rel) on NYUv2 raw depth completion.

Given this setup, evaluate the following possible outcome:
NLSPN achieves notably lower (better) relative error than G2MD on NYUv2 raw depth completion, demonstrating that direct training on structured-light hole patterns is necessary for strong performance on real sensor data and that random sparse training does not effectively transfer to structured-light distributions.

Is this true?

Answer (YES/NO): NO